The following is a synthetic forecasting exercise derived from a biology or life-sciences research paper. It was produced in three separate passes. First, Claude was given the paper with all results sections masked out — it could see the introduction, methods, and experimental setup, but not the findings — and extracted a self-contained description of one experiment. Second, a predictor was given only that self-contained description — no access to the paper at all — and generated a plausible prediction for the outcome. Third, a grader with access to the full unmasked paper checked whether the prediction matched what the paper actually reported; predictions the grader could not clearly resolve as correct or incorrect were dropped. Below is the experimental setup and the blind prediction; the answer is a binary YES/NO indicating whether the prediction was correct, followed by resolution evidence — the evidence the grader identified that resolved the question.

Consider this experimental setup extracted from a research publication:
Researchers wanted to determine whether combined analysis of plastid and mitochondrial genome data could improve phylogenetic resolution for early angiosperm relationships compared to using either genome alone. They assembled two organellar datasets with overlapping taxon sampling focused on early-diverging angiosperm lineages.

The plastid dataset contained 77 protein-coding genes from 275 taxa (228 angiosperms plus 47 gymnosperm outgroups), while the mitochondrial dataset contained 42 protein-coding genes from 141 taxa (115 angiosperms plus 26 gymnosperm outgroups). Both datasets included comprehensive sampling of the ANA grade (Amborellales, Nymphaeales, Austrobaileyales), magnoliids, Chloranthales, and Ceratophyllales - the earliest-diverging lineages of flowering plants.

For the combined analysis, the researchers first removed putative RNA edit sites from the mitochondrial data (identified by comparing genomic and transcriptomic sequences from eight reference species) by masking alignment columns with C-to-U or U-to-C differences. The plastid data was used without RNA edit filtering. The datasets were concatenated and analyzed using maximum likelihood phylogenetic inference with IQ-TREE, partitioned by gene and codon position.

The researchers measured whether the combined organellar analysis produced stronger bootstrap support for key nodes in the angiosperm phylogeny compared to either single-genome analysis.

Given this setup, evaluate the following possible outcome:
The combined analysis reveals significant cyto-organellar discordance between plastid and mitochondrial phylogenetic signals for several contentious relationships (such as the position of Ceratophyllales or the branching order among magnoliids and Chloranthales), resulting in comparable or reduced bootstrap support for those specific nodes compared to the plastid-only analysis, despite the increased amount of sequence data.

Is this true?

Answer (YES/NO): YES